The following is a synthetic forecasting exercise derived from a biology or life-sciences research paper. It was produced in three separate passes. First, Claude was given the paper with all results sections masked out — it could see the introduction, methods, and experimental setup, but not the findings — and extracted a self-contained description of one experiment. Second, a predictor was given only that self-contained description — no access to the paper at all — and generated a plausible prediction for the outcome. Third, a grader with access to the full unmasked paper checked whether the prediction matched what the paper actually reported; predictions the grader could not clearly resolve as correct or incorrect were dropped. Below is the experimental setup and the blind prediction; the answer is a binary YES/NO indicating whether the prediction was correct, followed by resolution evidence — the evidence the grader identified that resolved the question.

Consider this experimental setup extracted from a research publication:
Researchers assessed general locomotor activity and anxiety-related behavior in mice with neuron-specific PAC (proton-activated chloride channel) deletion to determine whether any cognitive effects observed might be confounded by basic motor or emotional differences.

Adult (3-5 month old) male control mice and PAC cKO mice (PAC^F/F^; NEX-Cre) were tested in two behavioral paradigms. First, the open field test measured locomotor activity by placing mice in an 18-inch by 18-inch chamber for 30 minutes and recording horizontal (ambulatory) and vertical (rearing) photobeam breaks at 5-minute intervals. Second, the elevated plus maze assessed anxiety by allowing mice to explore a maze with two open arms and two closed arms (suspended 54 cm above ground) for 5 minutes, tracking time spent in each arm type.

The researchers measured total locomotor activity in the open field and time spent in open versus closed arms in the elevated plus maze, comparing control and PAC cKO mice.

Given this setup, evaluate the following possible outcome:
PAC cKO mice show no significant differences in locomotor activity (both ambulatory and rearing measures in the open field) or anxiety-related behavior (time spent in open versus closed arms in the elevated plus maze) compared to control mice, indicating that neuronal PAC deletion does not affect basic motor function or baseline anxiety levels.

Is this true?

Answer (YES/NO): YES